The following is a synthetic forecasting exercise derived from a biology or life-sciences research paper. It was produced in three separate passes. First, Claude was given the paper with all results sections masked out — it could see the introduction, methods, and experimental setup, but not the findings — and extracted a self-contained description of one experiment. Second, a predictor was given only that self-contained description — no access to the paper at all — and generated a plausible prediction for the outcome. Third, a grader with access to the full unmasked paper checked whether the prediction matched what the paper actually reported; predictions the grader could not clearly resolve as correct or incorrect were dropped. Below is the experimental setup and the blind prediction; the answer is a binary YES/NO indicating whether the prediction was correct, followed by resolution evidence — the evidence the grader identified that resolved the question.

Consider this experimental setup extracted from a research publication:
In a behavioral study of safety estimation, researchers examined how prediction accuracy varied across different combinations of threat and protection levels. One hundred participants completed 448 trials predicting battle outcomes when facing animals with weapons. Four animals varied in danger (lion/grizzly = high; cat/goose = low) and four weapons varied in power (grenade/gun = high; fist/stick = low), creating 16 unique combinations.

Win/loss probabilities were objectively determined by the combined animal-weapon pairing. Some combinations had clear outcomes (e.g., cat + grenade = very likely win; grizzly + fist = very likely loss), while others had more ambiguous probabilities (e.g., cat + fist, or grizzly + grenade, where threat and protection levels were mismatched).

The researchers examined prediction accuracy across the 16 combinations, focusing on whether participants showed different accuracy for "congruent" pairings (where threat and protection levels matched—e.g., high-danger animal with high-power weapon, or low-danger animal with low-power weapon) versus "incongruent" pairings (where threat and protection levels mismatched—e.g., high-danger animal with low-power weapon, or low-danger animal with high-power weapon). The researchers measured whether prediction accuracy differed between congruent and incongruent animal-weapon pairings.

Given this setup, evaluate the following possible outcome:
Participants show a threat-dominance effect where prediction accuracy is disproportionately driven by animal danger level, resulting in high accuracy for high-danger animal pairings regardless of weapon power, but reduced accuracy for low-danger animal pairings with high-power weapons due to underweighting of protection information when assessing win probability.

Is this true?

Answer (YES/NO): NO